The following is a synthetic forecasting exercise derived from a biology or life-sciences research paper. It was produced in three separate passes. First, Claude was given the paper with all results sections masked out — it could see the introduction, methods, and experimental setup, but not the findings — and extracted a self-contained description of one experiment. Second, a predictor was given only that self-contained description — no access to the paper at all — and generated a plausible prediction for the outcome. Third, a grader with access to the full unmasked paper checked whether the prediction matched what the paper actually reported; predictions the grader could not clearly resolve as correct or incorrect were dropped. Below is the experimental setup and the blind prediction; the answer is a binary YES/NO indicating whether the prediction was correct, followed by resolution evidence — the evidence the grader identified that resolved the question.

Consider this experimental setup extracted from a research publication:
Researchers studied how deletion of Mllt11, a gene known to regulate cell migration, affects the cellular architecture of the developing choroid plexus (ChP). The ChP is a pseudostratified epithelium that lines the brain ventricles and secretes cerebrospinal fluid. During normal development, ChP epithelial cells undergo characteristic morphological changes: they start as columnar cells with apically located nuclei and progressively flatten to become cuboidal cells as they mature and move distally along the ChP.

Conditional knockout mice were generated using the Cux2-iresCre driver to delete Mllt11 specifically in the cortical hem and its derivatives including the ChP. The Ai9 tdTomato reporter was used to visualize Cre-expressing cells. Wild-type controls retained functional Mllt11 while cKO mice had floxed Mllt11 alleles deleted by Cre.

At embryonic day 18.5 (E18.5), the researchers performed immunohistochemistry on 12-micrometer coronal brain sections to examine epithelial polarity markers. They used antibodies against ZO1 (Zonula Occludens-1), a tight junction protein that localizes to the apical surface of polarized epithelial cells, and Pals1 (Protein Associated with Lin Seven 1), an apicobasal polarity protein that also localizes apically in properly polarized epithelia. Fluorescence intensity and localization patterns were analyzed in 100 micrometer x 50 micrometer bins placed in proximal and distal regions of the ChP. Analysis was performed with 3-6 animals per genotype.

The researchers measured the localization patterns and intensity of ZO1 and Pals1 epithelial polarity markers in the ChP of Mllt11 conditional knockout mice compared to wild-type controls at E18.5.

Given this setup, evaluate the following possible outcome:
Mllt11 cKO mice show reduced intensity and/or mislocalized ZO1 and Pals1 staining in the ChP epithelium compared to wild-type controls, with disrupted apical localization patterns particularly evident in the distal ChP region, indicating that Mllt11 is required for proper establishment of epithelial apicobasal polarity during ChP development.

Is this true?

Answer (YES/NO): NO